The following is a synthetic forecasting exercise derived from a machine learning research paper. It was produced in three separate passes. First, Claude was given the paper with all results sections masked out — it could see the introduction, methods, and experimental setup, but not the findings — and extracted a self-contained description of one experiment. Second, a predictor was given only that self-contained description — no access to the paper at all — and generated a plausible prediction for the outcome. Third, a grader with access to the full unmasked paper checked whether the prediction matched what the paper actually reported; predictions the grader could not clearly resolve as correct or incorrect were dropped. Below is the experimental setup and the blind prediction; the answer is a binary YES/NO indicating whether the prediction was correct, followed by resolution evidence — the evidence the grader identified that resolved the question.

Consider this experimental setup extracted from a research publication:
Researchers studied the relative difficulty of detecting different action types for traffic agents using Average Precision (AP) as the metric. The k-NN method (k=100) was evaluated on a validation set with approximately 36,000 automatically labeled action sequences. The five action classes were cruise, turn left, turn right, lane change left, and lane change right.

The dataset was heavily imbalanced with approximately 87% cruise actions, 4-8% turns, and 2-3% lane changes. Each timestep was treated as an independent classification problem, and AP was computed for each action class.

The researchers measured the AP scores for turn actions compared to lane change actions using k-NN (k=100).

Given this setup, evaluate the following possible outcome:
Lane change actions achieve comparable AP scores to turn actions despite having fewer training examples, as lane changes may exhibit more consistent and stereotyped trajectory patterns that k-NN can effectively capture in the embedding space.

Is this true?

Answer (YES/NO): NO